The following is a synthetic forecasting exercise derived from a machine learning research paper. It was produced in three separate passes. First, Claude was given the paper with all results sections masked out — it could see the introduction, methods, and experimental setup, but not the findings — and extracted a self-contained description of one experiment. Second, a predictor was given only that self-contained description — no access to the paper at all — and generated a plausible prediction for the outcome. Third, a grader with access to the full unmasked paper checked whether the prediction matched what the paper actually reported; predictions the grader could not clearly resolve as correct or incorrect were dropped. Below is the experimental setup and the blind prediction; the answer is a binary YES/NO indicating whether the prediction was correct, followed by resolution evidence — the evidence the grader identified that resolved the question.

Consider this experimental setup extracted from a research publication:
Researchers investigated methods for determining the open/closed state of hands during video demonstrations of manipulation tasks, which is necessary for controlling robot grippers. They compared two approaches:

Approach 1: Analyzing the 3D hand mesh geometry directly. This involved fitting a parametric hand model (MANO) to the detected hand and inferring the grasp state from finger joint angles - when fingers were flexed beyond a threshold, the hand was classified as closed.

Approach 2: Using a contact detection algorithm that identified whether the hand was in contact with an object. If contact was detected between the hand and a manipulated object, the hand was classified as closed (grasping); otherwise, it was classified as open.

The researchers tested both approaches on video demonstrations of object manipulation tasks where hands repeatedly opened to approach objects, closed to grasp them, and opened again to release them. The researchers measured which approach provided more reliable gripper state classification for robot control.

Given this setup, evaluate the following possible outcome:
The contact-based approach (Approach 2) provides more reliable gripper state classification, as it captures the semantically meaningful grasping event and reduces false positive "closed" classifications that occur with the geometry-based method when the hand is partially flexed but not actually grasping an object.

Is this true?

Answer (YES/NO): YES